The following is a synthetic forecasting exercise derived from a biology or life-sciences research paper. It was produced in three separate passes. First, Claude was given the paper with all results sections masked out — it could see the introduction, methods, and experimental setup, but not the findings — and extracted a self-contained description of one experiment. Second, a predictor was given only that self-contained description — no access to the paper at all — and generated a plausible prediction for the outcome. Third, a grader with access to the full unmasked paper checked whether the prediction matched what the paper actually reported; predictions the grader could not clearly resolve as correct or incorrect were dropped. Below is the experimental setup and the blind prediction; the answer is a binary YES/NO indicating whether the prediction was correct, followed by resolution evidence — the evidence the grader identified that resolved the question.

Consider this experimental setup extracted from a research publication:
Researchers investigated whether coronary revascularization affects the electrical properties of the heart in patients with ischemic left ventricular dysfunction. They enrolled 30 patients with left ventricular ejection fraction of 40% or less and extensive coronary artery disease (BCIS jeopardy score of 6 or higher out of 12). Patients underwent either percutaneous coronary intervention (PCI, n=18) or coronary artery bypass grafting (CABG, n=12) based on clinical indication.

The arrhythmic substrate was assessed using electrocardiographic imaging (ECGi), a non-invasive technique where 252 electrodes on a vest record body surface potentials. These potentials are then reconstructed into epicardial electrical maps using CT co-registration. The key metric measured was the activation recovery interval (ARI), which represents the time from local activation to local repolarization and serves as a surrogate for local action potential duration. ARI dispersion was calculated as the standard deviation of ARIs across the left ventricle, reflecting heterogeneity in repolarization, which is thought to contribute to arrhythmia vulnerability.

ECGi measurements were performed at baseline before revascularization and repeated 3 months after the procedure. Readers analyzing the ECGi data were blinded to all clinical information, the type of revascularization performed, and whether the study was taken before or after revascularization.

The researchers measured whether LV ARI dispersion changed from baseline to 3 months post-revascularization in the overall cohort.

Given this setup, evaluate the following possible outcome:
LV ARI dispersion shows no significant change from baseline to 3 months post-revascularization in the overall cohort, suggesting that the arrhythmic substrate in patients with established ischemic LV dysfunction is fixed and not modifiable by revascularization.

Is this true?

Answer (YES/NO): NO